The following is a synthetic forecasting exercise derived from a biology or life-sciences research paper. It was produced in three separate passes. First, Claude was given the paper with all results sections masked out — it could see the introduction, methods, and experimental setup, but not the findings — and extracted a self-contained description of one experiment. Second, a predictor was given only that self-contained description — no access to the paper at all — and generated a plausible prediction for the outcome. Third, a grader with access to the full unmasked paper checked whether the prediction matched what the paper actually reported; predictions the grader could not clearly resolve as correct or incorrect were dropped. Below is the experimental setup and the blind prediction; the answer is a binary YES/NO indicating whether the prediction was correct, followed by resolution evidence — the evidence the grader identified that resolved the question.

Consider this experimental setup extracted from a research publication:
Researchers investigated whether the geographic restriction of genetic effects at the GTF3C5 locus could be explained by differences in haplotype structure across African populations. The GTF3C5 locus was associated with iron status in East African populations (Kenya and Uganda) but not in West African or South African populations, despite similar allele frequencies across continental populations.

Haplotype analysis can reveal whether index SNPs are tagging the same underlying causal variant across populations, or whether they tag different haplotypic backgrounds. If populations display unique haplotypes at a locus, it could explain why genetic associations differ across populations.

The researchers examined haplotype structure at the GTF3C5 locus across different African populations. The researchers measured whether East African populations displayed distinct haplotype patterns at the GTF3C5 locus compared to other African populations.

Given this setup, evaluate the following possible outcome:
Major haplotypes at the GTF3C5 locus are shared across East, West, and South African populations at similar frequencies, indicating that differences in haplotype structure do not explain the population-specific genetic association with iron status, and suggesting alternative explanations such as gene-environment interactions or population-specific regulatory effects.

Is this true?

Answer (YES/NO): NO